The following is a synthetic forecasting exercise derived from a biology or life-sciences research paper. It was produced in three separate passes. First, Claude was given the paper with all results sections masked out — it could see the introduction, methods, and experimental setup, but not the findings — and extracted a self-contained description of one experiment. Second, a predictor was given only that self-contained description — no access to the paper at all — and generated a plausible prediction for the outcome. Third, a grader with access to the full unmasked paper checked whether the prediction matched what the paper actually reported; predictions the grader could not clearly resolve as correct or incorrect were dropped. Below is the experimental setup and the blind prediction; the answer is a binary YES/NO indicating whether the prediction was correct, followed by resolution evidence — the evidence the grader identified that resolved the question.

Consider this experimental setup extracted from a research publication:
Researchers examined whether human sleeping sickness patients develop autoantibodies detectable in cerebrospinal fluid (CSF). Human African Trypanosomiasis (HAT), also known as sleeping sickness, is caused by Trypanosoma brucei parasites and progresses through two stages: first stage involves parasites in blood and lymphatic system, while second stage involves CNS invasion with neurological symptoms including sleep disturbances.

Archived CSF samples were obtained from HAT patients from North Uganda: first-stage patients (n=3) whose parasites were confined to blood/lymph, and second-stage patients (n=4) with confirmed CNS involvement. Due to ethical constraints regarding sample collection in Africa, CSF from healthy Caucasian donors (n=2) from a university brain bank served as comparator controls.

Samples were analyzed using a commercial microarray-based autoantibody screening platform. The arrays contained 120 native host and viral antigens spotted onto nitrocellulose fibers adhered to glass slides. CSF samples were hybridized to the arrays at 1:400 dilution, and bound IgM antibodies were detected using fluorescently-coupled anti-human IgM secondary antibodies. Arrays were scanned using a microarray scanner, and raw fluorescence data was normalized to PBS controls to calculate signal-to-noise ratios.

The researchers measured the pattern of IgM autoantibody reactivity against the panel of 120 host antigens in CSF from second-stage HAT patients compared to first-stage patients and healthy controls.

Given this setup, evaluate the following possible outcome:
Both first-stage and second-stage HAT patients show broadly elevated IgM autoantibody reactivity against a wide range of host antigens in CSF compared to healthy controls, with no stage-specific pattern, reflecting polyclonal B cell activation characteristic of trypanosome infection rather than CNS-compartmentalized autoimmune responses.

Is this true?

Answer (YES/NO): NO